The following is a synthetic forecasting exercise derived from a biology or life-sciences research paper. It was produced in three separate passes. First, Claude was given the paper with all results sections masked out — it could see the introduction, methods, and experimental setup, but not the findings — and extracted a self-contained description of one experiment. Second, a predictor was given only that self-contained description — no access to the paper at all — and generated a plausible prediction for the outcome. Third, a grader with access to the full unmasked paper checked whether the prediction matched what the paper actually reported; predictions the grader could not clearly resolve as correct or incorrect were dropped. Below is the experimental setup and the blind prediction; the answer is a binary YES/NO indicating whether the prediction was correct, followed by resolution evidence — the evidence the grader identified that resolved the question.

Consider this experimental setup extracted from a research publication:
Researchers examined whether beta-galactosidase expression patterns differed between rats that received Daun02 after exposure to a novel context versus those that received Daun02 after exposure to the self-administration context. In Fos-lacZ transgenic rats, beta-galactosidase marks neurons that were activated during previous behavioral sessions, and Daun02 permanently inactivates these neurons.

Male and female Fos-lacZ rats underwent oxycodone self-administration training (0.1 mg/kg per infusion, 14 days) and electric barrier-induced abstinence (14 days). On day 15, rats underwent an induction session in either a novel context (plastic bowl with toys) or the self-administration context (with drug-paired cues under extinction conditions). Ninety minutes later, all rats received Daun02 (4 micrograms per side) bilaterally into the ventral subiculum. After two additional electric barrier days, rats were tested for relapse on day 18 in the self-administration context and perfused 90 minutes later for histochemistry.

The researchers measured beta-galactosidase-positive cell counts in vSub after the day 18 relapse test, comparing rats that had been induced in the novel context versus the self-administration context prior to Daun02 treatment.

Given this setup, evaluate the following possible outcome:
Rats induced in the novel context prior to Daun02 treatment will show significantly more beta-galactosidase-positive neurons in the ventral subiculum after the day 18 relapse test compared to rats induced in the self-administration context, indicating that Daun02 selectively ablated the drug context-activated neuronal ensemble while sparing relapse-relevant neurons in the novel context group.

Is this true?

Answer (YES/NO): YES